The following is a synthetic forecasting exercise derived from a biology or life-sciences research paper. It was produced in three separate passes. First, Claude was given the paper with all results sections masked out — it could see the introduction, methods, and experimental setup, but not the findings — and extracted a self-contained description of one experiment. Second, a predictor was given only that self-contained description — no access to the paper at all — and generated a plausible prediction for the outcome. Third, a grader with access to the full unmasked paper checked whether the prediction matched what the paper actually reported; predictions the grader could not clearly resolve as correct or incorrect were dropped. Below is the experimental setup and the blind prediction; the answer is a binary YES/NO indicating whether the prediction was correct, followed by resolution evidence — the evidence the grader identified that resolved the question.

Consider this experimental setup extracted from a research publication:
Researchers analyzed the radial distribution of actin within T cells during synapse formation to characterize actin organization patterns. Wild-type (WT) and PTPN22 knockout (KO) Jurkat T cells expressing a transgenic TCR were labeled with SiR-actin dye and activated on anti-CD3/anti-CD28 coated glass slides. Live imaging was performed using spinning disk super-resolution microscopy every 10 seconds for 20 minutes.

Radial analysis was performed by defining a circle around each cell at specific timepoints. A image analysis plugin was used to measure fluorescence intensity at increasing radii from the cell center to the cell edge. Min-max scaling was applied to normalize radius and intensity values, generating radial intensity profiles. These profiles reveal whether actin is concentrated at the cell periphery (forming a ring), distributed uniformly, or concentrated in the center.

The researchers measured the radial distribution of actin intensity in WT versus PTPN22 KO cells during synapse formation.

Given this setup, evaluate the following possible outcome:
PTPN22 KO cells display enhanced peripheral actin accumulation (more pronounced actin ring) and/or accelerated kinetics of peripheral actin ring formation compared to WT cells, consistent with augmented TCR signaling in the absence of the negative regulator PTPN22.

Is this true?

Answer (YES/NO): NO